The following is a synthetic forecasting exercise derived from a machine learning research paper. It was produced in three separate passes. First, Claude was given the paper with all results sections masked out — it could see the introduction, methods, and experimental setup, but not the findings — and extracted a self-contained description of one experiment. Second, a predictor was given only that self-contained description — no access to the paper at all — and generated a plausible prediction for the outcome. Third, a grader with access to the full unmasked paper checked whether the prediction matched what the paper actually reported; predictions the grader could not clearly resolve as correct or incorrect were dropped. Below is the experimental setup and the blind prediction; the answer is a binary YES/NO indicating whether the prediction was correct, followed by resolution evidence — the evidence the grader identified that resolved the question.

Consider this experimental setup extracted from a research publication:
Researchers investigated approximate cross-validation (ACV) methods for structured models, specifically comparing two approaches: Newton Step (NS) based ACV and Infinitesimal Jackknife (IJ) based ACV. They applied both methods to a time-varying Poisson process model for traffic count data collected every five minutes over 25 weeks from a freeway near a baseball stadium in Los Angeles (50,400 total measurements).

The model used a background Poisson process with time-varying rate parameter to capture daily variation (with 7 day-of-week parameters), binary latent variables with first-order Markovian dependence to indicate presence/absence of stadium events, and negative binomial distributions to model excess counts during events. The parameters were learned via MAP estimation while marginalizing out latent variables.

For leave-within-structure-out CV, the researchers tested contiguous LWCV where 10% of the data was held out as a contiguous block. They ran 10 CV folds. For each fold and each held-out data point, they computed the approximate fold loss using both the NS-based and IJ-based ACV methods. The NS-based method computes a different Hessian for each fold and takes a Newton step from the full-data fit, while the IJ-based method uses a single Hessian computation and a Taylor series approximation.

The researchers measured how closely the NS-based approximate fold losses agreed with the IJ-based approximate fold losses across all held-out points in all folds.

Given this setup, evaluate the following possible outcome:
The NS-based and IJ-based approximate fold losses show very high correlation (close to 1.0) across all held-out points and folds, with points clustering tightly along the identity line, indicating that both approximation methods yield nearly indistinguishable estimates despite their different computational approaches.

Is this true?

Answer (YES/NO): YES